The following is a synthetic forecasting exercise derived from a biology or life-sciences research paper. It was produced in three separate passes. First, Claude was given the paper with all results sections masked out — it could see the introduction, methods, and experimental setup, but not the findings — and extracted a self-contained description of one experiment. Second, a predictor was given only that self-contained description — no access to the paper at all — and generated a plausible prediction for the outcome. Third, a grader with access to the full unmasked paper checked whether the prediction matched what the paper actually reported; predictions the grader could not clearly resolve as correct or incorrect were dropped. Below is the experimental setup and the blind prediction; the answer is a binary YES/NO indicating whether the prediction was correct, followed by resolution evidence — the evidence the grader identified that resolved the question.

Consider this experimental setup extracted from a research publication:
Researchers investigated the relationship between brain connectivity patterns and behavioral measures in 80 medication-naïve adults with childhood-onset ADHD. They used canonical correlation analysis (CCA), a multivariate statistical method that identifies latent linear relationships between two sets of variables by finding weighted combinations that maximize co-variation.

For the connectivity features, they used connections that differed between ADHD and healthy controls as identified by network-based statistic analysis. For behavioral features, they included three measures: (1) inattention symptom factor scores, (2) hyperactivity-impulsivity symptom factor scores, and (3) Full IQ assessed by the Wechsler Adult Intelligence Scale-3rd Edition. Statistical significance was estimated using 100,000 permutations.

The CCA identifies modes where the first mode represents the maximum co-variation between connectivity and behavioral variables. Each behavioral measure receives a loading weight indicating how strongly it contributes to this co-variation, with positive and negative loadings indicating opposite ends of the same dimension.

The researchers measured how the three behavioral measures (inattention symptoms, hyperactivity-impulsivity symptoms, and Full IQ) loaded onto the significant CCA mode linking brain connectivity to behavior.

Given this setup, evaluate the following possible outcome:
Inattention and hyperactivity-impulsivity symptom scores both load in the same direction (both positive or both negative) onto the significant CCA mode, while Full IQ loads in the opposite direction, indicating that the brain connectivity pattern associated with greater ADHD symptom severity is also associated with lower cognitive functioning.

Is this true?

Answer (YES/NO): YES